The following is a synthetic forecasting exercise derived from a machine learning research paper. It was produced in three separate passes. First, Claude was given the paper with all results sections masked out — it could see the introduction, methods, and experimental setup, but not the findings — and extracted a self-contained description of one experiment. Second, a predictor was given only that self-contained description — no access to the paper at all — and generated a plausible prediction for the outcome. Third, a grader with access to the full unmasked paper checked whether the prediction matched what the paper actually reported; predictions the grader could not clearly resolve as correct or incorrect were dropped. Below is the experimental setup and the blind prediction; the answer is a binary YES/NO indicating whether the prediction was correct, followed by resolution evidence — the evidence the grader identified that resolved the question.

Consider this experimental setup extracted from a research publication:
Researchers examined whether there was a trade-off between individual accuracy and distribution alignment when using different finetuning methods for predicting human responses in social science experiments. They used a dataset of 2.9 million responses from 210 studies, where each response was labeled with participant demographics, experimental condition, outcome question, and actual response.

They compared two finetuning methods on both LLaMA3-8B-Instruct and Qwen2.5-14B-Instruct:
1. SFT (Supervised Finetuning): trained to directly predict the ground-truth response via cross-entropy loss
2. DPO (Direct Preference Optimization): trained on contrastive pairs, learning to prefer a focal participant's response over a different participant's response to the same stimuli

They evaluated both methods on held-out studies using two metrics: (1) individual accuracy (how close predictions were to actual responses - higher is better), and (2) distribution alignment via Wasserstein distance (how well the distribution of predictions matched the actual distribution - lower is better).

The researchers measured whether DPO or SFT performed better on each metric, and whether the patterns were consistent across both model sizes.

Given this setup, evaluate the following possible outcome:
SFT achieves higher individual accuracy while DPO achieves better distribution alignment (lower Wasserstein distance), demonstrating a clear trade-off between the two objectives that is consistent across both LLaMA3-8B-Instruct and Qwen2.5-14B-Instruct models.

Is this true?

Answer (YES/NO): NO